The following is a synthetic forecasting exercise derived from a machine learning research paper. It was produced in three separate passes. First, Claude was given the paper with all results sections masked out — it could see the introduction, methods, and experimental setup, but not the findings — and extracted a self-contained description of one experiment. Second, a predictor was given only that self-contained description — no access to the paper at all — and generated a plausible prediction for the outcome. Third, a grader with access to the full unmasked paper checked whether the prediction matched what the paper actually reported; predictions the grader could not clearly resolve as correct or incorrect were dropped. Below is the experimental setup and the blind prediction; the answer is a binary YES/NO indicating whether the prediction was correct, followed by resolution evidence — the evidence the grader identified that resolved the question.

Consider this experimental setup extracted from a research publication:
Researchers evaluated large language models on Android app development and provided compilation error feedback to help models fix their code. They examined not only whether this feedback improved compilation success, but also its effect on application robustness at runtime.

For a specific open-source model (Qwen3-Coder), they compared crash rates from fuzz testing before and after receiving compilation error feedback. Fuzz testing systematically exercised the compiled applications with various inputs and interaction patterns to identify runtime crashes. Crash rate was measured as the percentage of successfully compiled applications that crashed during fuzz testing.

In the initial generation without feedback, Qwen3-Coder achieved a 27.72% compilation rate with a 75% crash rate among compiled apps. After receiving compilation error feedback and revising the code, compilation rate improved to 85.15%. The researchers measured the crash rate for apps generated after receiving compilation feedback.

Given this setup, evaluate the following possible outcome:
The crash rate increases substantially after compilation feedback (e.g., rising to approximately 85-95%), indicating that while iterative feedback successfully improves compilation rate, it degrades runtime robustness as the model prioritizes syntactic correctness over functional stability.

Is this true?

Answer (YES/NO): NO